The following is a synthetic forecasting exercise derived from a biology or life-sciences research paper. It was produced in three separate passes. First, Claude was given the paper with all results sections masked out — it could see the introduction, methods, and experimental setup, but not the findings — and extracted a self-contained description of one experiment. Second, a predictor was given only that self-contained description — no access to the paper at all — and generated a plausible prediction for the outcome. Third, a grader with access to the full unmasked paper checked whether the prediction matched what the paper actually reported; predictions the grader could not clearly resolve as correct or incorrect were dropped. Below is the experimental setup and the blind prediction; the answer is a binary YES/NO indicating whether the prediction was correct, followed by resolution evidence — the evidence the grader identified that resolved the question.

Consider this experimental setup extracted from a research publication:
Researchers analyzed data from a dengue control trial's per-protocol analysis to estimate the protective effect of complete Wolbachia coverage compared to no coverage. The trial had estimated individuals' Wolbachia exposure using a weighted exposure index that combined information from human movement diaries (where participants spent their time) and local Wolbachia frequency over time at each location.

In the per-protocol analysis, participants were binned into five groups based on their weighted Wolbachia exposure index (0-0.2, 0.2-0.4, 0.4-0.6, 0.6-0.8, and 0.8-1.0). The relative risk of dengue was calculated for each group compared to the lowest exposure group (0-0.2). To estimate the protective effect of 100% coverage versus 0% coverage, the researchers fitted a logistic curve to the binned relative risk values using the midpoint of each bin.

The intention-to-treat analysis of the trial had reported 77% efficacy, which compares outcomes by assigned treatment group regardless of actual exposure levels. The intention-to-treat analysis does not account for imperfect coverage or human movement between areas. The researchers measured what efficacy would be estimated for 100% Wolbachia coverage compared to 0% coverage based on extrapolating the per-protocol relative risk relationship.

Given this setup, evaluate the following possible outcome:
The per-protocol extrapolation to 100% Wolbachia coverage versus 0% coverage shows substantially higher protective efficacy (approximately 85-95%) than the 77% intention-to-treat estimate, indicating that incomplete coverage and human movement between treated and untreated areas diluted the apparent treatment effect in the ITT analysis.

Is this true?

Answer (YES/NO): NO